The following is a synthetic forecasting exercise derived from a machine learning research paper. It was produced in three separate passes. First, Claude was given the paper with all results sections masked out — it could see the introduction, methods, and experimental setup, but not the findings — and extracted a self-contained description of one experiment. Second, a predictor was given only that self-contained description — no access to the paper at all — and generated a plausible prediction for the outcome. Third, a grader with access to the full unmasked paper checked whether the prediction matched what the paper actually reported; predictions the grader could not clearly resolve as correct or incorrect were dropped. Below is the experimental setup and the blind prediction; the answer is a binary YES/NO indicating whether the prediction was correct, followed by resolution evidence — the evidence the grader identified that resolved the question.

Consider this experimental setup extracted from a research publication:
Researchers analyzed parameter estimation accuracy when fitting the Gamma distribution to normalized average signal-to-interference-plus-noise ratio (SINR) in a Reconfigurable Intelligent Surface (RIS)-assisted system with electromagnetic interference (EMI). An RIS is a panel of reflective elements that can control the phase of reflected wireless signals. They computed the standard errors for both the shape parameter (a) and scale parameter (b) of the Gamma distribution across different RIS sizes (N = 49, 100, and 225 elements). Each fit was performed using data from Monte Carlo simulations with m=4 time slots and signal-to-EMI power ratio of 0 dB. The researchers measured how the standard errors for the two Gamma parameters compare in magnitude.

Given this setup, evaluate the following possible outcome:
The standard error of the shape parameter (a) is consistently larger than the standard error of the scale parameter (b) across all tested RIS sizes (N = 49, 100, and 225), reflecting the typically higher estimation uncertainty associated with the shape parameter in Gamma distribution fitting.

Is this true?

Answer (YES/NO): NO